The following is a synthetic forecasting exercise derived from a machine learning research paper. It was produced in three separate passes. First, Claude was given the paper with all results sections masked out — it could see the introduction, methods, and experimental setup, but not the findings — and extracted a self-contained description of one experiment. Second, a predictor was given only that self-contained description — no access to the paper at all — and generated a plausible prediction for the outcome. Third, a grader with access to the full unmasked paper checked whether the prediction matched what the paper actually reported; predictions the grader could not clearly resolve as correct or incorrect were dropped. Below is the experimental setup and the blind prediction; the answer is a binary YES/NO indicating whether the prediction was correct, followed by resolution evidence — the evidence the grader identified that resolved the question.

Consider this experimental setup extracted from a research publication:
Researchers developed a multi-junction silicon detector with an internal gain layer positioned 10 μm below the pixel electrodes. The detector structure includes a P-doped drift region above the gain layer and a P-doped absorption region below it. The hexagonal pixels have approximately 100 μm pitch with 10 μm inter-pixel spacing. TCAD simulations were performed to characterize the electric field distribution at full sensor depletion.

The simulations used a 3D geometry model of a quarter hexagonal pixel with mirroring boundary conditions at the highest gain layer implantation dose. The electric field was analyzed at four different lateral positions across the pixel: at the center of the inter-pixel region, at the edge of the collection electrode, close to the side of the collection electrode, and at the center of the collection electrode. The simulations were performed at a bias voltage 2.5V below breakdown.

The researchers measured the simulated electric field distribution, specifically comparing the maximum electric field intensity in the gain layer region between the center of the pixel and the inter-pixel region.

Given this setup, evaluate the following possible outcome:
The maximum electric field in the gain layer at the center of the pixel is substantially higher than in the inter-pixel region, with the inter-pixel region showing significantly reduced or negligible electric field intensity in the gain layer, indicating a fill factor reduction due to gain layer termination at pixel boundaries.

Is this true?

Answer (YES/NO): NO